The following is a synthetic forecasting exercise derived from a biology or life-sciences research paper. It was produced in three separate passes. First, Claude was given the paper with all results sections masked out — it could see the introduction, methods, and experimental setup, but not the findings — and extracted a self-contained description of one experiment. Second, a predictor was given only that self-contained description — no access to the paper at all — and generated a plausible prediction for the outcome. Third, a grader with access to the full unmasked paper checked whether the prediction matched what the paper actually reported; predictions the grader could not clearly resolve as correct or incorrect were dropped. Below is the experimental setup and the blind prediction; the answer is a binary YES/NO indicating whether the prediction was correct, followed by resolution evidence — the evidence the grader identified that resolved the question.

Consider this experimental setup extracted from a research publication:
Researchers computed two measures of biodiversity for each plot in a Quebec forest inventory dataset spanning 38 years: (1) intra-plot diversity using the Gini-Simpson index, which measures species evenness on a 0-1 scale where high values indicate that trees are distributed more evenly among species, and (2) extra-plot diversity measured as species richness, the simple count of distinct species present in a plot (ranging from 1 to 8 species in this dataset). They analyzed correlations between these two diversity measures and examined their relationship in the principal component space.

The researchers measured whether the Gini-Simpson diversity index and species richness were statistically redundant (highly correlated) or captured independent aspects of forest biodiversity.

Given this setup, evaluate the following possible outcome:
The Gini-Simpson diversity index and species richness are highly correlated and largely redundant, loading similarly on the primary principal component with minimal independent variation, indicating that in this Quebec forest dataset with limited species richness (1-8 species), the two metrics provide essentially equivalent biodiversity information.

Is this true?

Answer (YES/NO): YES